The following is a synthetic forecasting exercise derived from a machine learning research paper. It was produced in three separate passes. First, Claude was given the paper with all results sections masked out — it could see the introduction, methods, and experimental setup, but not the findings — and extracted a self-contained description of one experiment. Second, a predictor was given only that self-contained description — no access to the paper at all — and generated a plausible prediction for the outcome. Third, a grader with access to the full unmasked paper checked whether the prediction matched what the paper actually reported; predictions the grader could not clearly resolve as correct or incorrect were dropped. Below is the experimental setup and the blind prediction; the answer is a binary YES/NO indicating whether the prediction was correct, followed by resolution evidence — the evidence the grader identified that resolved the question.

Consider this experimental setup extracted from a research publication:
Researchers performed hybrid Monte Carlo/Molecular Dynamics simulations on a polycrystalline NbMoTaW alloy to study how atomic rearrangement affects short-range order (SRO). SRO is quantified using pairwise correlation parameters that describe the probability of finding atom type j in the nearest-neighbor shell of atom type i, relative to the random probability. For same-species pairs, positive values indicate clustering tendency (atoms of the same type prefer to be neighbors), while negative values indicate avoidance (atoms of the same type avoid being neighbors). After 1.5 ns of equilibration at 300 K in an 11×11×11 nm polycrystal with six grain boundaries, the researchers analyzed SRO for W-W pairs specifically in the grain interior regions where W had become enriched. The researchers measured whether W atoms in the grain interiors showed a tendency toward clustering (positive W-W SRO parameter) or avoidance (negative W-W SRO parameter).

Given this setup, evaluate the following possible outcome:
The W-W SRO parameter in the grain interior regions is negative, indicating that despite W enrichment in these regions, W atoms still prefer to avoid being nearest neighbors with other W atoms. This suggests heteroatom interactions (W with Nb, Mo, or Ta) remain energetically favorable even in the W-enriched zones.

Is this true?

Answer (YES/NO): NO